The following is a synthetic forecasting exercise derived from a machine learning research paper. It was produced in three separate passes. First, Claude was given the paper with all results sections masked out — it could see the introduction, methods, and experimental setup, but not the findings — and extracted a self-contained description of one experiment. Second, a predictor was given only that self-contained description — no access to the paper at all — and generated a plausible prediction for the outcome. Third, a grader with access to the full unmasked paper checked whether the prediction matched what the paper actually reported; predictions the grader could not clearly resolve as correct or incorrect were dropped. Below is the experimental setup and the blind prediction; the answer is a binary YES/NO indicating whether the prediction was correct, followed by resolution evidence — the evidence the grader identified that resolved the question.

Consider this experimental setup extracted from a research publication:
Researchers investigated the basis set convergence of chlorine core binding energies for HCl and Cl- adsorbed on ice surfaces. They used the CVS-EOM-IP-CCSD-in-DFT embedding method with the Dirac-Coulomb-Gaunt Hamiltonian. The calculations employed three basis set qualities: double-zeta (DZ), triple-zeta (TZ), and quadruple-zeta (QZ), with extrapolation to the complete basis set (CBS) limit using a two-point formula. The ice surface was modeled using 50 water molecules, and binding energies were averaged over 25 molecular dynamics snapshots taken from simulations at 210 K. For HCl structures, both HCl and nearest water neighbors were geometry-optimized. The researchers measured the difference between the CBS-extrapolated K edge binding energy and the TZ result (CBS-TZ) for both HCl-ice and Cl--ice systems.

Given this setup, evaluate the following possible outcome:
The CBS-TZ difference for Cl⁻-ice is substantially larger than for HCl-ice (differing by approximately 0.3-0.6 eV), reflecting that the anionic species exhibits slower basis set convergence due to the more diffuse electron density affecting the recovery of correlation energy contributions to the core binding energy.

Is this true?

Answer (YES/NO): NO